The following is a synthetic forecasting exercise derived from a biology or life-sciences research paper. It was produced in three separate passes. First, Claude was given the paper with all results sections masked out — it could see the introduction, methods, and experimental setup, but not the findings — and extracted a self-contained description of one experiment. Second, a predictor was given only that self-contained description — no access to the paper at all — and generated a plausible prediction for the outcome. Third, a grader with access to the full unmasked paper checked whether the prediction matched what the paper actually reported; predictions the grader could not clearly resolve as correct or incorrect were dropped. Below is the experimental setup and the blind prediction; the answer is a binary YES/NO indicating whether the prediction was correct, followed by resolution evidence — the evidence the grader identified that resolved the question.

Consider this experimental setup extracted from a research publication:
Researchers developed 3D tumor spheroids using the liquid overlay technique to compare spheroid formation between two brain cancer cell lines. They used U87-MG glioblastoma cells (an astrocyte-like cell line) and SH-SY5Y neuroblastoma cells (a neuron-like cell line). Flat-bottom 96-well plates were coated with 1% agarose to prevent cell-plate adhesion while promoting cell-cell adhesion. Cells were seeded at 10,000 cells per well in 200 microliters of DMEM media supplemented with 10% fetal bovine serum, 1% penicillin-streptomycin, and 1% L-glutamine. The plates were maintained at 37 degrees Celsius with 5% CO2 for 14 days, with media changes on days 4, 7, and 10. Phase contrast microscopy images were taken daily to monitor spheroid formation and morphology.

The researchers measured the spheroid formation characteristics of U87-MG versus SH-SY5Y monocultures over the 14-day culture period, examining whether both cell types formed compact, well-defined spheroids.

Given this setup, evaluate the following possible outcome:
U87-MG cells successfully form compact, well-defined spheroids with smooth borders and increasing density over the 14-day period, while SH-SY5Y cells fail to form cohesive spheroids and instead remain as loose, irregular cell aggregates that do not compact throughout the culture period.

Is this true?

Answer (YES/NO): NO